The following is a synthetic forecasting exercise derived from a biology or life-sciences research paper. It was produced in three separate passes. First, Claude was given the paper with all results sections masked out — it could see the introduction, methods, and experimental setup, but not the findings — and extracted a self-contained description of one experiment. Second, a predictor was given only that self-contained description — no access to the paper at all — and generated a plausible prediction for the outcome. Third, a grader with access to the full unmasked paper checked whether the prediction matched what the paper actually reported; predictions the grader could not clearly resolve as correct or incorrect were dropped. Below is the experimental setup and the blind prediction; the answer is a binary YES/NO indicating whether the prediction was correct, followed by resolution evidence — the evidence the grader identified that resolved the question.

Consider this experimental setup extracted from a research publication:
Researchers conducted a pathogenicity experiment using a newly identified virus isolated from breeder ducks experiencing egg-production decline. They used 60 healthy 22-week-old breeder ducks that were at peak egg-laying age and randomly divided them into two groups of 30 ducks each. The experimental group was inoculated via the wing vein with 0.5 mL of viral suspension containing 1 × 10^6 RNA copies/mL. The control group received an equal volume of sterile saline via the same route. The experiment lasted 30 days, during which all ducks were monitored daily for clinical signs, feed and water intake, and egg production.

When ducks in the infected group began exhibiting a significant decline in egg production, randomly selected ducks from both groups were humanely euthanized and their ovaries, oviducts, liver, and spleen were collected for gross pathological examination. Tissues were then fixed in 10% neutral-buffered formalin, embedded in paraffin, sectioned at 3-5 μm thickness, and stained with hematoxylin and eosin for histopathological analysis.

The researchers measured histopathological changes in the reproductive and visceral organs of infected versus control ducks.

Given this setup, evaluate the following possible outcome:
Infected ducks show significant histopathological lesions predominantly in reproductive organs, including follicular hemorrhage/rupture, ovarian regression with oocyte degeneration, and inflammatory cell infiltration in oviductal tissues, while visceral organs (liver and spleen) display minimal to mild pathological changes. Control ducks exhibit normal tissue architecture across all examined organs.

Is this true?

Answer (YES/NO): NO